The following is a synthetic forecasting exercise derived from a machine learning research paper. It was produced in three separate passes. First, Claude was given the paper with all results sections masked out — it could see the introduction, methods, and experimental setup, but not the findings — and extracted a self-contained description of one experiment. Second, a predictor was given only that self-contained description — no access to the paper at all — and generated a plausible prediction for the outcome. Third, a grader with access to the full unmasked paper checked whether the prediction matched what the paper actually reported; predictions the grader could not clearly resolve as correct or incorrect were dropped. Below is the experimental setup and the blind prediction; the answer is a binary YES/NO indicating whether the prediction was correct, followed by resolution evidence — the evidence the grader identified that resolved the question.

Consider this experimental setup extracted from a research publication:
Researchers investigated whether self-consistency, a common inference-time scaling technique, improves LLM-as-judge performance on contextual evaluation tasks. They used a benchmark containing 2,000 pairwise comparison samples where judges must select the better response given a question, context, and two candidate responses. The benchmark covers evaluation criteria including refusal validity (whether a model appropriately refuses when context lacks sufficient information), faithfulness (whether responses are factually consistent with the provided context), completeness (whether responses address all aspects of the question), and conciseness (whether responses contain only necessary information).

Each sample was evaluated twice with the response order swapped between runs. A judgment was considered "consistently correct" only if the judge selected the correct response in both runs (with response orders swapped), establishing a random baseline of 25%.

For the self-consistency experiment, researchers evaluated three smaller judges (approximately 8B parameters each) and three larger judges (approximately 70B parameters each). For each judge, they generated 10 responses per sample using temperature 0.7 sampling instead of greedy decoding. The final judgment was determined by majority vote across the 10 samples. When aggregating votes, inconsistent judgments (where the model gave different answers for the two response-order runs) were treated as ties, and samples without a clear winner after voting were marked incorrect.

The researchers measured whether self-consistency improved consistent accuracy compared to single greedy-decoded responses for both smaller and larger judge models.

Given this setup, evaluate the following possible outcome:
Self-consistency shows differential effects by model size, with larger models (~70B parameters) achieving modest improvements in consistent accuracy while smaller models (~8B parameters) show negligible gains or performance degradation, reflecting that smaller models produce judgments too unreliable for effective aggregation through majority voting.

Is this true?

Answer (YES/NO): NO